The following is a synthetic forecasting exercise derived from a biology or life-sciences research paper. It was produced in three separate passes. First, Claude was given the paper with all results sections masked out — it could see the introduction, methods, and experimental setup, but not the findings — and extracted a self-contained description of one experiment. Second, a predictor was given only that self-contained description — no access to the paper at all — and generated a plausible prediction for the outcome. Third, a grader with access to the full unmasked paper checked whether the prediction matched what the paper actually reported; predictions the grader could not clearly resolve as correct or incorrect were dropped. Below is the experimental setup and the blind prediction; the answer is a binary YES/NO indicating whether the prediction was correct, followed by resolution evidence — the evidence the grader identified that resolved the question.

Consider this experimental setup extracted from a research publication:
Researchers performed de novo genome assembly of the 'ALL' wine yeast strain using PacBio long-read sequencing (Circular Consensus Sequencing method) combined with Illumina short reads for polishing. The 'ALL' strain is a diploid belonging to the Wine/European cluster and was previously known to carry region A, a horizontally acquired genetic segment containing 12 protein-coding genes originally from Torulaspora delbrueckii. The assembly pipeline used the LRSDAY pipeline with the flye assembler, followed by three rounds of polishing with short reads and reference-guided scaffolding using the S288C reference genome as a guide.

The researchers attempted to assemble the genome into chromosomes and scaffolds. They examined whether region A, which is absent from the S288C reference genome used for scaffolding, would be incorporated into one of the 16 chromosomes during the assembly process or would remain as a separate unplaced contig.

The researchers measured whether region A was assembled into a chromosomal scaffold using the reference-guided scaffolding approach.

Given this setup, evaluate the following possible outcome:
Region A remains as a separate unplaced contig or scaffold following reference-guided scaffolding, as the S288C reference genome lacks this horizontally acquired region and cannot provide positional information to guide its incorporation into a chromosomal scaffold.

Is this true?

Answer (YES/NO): YES